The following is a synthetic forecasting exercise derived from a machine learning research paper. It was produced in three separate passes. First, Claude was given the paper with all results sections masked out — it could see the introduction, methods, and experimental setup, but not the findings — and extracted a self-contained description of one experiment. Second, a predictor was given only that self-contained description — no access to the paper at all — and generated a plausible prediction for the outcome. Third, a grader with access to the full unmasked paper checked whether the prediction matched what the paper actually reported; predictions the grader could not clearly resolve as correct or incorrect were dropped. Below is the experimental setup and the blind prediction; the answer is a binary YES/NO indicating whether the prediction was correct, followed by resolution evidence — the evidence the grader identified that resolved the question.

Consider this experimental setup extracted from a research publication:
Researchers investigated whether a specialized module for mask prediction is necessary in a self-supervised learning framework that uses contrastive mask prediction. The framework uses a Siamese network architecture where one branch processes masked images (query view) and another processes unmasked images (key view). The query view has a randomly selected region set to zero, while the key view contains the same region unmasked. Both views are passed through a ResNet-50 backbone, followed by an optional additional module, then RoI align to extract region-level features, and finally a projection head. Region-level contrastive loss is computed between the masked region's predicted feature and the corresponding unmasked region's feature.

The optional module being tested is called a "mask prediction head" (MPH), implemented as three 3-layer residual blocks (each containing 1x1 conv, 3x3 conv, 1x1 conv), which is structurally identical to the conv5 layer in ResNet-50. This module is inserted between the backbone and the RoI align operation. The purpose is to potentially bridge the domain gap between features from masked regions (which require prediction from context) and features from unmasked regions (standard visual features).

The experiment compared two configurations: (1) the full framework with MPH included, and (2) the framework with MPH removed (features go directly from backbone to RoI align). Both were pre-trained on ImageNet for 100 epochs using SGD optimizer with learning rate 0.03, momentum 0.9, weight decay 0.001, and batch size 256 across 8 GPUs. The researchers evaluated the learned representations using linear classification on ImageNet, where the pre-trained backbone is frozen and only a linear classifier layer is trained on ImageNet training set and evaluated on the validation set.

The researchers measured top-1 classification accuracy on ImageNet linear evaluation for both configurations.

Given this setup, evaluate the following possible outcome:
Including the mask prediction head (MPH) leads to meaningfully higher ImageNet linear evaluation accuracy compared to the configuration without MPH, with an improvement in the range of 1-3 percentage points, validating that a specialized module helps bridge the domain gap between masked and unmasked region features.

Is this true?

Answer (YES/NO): NO